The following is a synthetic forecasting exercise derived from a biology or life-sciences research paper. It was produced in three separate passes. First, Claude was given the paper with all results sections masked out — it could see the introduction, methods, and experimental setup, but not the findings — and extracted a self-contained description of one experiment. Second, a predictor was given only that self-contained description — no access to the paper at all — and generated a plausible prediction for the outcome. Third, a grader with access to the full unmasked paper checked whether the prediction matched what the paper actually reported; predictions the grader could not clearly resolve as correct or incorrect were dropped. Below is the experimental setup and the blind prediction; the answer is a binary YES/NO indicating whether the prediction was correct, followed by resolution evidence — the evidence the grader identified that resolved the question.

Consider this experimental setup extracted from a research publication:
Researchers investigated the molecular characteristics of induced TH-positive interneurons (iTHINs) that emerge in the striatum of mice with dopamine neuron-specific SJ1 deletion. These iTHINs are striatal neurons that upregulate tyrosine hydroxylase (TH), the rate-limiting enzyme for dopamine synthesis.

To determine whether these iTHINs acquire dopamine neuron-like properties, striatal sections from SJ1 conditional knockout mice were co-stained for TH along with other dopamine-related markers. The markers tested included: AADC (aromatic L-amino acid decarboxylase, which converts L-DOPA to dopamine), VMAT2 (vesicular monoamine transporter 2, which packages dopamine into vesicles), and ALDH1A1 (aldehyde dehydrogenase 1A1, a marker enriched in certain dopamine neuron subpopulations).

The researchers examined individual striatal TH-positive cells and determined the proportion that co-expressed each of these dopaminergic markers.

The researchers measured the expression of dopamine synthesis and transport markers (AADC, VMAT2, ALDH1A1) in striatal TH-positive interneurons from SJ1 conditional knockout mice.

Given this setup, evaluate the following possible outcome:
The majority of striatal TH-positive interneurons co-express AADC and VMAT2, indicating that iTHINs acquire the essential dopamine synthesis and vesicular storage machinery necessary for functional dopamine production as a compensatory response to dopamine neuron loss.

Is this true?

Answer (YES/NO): NO